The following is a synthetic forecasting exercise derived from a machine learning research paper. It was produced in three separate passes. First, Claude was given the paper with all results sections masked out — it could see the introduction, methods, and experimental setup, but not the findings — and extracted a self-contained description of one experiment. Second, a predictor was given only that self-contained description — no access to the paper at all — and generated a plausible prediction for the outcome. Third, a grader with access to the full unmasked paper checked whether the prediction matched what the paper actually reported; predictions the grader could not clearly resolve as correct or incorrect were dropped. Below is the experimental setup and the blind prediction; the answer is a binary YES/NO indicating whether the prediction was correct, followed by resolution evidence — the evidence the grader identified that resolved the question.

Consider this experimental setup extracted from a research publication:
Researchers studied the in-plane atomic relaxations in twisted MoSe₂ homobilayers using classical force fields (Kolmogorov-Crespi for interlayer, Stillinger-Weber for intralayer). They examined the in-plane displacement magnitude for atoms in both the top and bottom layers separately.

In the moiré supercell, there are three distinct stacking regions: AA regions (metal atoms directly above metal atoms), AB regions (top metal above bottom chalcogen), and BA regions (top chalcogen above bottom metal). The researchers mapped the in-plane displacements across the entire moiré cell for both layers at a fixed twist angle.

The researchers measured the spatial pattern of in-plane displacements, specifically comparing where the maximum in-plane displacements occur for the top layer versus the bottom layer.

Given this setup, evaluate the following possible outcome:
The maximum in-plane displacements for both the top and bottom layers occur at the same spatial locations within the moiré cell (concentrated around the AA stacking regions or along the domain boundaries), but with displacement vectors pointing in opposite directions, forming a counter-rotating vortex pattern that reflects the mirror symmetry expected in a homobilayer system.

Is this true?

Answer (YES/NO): YES